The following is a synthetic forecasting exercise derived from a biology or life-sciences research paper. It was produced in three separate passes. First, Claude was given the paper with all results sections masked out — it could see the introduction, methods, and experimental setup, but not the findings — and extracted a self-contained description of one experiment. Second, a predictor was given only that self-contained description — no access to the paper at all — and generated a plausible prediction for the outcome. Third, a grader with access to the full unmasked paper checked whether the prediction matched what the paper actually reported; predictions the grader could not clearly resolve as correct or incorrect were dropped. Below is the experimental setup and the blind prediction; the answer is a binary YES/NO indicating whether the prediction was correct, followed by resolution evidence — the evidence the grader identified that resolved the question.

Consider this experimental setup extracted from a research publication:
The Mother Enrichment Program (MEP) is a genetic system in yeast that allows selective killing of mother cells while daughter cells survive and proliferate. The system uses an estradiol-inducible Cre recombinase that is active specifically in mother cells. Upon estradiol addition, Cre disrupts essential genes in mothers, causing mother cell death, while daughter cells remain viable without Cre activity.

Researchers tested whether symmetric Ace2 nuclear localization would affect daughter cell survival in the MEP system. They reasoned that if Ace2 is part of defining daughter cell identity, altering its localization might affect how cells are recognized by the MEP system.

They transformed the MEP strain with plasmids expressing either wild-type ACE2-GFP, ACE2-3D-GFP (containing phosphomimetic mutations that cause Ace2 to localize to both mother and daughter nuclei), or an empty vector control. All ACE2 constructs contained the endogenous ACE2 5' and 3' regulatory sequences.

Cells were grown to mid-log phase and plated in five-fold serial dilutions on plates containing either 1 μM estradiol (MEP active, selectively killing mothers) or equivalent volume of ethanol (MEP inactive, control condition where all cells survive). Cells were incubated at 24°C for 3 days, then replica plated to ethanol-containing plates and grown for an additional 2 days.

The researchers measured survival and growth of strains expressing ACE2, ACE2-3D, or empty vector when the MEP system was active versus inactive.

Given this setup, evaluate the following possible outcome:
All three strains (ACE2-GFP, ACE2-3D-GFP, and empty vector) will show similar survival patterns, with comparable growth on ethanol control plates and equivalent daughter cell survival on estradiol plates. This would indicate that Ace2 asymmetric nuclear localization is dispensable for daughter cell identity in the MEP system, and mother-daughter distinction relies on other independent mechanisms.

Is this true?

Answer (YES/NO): NO